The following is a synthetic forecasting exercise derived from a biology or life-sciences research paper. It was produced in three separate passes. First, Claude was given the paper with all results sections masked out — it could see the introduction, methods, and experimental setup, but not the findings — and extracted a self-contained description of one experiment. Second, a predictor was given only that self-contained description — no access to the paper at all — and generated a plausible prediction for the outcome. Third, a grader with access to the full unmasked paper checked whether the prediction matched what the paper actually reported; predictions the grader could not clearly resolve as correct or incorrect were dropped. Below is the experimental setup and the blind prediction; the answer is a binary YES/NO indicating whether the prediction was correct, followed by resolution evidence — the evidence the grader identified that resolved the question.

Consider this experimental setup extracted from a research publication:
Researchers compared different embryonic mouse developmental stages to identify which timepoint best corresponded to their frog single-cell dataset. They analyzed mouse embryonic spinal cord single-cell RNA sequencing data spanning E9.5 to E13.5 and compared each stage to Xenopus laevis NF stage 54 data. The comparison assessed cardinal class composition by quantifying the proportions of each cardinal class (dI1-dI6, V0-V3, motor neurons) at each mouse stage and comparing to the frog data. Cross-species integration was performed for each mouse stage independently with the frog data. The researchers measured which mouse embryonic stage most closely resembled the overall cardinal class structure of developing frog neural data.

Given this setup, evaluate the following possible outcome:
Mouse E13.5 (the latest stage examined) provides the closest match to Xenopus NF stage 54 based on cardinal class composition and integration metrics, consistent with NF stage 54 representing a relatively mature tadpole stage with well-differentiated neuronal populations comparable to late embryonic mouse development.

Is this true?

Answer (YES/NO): NO